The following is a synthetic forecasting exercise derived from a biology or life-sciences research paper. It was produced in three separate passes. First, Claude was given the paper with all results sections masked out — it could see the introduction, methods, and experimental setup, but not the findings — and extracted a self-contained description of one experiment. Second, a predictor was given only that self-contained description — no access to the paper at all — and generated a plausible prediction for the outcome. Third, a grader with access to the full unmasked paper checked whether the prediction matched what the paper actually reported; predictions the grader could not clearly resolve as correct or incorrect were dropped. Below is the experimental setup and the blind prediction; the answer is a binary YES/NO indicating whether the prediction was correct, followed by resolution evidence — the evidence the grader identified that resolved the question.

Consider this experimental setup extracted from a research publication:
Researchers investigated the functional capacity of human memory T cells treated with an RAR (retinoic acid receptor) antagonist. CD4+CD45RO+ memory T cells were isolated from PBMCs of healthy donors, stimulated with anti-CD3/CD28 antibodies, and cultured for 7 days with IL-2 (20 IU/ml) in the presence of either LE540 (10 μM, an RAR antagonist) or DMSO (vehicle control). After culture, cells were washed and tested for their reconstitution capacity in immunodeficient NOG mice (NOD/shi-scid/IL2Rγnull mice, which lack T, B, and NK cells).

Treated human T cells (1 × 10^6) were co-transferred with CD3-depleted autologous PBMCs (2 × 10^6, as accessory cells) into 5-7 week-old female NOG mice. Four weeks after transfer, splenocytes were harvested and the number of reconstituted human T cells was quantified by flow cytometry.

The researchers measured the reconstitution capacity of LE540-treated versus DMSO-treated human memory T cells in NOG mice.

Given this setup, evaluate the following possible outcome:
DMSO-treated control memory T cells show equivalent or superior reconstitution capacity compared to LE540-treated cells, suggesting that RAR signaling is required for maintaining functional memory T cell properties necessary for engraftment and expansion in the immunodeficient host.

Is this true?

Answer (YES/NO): NO